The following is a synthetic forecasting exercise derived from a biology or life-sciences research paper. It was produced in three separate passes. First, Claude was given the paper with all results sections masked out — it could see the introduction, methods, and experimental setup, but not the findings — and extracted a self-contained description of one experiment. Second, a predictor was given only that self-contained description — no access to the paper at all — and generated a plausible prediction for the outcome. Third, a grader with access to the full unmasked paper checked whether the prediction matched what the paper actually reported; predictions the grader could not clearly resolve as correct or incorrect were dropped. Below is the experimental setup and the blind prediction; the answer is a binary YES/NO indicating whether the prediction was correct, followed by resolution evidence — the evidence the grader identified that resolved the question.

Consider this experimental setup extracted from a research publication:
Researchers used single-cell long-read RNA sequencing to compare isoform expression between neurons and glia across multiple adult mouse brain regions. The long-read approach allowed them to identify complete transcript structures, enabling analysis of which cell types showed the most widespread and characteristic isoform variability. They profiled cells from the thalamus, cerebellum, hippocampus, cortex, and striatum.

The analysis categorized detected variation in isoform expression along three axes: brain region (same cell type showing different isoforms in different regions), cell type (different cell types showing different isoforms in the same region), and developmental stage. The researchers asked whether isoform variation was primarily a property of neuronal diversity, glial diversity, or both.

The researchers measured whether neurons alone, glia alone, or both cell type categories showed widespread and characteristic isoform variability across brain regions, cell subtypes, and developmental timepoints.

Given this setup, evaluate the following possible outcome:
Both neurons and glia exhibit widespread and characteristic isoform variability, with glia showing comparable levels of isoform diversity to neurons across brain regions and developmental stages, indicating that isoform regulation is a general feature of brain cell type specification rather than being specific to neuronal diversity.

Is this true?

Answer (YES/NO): NO